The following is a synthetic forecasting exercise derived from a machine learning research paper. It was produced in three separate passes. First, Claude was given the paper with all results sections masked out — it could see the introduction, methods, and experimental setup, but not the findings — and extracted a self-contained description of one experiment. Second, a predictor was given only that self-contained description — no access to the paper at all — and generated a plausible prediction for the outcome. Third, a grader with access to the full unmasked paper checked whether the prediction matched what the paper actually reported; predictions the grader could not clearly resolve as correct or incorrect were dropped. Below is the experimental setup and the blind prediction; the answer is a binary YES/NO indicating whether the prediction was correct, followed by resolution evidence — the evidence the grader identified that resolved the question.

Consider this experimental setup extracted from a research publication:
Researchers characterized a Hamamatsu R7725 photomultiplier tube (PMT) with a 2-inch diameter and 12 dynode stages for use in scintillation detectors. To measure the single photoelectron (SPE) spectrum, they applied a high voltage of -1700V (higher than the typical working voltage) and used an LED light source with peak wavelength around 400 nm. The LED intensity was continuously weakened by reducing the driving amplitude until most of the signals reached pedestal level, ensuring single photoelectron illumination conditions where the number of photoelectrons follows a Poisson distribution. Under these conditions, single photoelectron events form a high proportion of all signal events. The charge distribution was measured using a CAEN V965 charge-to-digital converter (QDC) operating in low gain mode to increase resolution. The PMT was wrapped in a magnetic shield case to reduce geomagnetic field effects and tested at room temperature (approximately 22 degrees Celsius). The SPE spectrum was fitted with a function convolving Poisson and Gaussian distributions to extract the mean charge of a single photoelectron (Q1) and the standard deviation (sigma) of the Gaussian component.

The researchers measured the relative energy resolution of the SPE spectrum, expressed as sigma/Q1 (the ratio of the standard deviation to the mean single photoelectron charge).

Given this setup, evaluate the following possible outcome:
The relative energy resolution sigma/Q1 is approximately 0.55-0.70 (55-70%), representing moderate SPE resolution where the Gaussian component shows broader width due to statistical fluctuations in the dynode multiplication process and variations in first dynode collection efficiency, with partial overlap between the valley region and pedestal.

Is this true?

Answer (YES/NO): NO